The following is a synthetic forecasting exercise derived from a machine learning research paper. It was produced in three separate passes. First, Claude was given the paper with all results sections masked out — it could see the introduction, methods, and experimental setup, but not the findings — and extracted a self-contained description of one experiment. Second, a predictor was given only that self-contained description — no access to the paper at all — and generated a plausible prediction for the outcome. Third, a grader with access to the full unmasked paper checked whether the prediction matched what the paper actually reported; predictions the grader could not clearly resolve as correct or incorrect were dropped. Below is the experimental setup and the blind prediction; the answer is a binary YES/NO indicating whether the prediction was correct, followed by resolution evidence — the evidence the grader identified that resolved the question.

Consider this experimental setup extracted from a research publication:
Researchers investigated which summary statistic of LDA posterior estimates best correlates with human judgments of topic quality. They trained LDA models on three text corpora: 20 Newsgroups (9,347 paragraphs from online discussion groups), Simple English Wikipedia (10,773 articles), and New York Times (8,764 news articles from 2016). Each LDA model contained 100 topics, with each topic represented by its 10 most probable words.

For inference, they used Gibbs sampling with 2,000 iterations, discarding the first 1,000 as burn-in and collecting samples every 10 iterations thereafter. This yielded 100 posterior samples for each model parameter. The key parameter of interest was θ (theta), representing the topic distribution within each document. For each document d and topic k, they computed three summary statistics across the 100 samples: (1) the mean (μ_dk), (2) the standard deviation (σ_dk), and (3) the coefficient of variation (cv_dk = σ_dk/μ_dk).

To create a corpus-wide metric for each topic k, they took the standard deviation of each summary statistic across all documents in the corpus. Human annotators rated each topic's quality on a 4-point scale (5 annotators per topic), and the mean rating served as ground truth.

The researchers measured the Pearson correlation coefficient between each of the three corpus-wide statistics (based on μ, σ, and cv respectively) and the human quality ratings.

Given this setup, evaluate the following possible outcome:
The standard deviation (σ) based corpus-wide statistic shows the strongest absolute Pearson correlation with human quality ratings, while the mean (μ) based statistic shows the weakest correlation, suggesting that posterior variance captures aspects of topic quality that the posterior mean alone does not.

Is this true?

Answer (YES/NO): NO